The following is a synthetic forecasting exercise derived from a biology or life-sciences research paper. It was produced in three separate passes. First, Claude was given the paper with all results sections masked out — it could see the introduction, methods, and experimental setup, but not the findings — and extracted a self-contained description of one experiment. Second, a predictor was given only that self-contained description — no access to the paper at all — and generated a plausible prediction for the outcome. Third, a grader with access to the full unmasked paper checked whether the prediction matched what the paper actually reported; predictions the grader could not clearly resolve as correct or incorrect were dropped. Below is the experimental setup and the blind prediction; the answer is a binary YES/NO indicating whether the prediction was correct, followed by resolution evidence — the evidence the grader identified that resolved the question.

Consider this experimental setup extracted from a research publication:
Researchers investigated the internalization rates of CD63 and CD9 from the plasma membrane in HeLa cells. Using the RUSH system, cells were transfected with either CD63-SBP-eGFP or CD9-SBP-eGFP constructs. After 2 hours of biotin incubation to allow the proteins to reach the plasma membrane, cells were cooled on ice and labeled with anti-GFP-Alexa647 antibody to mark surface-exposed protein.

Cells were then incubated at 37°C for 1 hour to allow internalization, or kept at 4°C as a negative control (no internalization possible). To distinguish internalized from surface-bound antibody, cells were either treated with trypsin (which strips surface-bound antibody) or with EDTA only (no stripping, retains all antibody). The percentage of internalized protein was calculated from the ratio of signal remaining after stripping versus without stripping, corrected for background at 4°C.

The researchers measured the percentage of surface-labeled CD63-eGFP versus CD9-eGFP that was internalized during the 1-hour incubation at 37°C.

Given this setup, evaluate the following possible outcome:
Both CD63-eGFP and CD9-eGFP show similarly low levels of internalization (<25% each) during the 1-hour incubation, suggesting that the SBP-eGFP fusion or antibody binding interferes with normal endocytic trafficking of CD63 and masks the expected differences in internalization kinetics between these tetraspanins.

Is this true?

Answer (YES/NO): NO